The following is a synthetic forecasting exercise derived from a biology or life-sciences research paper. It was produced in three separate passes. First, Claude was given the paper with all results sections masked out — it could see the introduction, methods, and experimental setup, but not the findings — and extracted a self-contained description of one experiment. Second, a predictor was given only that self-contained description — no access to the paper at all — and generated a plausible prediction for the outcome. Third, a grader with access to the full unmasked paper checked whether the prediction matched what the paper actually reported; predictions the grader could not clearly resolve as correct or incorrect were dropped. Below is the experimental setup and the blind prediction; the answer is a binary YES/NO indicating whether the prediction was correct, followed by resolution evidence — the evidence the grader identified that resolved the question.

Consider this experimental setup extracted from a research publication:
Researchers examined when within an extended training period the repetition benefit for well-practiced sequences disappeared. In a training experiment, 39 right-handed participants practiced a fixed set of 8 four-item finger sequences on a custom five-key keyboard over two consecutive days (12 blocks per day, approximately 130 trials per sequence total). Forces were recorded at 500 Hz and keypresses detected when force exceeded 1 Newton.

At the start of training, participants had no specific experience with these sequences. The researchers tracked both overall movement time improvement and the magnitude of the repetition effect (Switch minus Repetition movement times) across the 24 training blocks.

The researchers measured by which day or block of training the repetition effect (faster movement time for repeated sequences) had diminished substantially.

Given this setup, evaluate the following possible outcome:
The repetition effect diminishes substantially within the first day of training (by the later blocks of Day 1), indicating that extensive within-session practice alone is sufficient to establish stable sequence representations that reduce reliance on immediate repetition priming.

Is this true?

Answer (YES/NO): NO